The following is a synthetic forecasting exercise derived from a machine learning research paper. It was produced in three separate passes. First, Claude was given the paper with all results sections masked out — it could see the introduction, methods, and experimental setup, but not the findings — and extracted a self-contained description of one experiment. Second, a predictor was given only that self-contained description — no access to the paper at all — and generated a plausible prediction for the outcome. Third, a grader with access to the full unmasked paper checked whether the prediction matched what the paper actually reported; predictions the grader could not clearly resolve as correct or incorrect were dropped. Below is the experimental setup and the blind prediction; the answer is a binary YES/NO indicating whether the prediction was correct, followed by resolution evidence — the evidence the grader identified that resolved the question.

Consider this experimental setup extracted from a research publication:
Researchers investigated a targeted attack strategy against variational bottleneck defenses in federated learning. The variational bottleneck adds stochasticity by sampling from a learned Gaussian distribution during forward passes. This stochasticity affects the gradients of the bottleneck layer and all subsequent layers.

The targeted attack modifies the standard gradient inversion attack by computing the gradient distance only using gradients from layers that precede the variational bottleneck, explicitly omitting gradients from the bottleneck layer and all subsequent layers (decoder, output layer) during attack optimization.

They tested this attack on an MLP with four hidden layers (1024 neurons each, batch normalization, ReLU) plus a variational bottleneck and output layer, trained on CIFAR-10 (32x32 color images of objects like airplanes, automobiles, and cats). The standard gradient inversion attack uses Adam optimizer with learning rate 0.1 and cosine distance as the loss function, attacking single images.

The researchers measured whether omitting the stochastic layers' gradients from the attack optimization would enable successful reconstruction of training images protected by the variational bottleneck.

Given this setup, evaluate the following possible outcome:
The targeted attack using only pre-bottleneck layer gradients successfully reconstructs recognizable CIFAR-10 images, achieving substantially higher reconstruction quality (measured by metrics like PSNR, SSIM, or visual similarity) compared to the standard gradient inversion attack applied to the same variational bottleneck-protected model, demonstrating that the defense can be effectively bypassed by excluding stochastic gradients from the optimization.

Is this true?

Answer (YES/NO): YES